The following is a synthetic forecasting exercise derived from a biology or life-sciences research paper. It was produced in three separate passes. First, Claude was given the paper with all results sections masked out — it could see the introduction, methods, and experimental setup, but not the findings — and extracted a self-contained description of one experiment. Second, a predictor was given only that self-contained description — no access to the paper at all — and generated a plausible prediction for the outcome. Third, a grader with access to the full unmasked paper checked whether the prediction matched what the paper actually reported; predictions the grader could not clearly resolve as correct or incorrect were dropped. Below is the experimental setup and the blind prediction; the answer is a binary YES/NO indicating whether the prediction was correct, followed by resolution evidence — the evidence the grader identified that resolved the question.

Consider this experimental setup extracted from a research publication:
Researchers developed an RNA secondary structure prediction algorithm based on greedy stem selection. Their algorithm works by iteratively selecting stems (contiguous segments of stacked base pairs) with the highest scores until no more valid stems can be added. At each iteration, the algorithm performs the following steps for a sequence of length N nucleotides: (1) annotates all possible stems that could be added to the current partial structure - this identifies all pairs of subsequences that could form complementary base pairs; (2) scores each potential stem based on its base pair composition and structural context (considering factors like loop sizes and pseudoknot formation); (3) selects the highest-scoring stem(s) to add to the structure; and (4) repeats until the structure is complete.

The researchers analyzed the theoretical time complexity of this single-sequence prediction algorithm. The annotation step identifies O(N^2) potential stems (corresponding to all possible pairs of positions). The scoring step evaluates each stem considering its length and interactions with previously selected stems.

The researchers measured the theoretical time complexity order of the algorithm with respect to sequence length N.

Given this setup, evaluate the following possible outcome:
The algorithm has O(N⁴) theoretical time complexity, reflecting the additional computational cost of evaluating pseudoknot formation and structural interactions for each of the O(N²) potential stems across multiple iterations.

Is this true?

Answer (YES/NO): YES